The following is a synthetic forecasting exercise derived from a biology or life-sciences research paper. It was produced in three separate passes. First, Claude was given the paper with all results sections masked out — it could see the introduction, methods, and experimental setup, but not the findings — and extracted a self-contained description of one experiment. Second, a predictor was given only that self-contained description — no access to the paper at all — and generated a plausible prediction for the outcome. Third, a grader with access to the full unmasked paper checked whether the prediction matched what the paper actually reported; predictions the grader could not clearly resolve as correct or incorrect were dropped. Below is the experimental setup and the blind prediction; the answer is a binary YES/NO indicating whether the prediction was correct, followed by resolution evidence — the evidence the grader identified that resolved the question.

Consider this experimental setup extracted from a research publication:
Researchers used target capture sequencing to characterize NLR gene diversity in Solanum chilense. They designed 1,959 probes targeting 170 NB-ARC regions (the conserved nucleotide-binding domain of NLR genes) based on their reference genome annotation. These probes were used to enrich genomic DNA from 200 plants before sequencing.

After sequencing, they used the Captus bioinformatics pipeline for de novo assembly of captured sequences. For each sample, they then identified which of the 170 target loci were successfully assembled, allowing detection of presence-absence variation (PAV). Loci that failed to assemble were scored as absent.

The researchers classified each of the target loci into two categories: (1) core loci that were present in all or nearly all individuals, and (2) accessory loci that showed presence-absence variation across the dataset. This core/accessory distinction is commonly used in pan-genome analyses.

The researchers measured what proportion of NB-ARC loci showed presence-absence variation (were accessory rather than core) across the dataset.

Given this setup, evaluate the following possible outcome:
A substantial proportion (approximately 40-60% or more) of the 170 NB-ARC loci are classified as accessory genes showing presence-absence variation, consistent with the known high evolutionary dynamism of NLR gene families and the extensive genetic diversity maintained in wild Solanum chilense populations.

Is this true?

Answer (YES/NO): YES